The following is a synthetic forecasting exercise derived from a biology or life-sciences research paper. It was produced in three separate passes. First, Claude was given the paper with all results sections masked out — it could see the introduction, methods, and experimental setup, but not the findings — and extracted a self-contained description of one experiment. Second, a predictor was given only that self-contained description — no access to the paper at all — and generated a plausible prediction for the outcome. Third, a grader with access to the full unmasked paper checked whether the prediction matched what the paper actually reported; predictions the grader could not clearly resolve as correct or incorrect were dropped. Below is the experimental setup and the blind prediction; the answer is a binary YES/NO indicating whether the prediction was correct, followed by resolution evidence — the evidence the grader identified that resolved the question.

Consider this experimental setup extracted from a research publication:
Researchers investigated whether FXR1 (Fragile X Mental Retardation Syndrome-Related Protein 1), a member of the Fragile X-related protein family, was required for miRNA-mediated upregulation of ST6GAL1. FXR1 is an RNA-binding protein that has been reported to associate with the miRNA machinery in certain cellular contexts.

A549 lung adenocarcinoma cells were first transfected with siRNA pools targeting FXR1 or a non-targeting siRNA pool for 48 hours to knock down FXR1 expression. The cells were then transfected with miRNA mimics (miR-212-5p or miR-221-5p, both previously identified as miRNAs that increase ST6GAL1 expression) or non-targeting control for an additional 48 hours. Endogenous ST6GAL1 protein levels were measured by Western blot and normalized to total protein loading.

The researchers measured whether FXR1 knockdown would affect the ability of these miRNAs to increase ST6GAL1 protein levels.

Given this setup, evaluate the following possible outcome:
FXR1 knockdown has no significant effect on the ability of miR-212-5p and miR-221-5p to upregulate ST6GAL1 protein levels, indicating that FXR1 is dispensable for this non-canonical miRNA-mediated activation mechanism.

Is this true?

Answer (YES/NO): NO